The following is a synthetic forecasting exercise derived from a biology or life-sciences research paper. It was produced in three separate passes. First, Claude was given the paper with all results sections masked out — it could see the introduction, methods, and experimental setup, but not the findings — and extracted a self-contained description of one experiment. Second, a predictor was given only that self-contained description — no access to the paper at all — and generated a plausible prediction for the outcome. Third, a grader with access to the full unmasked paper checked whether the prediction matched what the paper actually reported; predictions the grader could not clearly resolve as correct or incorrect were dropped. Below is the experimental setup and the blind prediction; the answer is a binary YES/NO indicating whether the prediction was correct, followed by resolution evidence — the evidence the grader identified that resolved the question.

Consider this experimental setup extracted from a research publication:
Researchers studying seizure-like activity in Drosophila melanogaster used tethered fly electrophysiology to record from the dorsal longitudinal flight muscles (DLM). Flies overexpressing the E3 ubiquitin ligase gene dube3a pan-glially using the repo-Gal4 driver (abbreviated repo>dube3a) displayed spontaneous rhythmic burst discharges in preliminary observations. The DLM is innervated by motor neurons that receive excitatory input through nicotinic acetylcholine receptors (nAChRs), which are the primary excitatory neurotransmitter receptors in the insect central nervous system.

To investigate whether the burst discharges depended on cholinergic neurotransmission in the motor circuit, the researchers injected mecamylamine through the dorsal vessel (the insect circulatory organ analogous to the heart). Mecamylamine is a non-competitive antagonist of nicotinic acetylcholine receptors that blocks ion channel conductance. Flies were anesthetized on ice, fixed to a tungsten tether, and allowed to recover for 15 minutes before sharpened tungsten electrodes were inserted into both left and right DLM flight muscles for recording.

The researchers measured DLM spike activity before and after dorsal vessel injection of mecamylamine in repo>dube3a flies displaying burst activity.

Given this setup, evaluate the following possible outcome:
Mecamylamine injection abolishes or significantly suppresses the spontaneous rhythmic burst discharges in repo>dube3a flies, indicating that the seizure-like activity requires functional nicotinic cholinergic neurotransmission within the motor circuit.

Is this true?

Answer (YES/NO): YES